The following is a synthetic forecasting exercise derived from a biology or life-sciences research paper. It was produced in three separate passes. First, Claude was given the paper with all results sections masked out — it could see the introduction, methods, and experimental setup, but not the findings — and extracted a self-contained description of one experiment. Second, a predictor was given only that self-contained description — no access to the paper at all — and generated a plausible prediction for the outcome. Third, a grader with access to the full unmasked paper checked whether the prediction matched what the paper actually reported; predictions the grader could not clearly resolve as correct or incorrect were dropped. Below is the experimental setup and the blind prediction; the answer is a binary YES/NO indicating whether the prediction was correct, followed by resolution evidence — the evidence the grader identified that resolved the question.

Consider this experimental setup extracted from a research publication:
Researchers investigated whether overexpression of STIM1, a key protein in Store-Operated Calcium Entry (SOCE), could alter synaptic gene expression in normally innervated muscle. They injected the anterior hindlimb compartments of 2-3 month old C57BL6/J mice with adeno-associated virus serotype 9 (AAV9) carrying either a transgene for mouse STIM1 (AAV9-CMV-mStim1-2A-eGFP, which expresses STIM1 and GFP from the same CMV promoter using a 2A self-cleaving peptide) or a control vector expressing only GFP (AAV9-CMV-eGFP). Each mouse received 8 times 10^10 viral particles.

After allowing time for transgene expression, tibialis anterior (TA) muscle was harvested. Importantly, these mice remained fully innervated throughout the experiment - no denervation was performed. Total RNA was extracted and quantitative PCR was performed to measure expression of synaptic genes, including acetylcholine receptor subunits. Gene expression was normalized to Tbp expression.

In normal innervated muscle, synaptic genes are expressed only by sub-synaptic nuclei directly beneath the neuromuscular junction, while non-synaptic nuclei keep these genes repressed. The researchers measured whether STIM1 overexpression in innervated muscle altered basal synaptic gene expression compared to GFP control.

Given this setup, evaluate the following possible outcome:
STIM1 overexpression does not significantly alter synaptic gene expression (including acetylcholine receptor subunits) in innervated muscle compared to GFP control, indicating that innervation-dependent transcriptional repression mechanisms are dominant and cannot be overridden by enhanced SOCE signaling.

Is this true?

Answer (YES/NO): NO